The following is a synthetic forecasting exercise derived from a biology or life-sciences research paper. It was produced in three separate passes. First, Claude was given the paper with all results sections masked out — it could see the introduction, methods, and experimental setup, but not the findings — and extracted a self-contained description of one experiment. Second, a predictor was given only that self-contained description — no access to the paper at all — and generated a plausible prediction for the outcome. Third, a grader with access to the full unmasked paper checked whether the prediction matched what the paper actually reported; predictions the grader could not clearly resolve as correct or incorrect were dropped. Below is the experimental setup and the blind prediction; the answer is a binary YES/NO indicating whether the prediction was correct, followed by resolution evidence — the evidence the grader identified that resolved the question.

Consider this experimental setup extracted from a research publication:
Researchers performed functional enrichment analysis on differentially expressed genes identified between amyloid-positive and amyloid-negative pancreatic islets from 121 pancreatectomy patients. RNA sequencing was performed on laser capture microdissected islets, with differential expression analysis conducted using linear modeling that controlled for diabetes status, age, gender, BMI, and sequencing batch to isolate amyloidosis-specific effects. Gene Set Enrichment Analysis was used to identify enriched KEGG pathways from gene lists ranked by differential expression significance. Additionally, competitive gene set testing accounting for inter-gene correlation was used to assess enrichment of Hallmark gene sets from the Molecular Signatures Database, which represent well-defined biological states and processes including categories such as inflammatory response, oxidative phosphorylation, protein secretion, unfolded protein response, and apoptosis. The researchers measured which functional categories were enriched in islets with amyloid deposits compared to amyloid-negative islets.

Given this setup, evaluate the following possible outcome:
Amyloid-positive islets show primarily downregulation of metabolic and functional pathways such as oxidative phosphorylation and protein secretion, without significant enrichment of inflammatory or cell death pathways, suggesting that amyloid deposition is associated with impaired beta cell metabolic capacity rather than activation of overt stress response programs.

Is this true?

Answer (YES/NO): NO